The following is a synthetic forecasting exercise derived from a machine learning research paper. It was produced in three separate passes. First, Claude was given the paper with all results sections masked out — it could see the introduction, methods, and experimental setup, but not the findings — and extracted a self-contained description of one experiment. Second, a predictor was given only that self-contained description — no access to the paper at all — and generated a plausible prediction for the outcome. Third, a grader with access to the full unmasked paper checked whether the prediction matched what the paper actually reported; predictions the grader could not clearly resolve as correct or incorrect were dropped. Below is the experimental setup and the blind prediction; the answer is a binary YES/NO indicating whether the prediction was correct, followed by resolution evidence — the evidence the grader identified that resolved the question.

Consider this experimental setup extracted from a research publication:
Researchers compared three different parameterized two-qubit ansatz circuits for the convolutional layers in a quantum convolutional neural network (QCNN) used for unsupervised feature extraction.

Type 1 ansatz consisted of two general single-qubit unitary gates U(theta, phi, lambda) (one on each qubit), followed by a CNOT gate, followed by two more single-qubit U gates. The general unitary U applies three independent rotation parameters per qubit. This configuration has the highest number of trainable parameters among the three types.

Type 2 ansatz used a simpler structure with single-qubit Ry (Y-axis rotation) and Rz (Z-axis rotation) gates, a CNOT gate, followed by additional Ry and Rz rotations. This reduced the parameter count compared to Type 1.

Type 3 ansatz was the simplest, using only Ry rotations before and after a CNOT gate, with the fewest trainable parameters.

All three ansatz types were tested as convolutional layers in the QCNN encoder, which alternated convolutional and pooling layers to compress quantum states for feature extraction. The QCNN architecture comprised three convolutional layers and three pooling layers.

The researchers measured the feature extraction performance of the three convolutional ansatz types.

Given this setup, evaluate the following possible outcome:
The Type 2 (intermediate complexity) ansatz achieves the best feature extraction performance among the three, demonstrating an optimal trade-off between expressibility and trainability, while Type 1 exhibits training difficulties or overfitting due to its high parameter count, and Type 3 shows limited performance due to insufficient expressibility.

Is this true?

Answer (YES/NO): NO